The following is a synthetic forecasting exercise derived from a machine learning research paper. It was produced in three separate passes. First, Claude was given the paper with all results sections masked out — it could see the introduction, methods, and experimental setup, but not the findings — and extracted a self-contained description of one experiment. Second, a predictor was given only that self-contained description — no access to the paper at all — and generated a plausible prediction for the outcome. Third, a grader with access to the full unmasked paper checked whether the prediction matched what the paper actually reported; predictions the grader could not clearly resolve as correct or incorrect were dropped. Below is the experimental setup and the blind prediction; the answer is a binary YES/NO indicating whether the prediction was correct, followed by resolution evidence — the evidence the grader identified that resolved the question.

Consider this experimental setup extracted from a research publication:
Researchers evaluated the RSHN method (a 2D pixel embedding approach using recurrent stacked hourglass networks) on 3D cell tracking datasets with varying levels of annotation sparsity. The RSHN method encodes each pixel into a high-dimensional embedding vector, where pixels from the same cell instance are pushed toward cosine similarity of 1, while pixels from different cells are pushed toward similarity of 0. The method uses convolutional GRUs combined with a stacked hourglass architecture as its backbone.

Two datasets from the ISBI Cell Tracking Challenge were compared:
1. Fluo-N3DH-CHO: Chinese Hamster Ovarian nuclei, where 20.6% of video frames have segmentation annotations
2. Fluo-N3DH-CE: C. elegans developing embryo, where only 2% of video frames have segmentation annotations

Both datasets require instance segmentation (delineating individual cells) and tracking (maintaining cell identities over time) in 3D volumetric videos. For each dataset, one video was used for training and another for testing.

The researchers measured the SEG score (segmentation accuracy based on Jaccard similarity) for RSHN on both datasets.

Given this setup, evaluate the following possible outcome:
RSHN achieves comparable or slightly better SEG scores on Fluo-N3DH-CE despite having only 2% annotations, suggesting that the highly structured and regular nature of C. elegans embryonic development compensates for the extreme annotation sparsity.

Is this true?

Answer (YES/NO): NO